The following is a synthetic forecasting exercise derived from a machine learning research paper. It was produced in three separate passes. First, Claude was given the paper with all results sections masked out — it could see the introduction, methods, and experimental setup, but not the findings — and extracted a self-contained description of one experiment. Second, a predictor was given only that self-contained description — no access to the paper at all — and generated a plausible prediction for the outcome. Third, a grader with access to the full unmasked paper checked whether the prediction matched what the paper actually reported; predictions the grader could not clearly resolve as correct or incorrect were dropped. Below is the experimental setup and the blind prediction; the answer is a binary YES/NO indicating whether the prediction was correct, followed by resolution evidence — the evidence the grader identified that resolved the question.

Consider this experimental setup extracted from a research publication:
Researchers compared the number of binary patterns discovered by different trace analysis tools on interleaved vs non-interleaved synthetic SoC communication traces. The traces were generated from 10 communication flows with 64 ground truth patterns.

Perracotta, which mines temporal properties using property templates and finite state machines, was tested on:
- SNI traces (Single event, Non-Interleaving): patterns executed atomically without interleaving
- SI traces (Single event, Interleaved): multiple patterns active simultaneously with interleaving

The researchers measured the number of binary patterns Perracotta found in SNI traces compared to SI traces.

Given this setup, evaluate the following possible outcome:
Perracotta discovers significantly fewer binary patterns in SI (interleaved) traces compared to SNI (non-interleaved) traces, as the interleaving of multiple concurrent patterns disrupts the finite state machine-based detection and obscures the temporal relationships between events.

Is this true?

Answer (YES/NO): YES